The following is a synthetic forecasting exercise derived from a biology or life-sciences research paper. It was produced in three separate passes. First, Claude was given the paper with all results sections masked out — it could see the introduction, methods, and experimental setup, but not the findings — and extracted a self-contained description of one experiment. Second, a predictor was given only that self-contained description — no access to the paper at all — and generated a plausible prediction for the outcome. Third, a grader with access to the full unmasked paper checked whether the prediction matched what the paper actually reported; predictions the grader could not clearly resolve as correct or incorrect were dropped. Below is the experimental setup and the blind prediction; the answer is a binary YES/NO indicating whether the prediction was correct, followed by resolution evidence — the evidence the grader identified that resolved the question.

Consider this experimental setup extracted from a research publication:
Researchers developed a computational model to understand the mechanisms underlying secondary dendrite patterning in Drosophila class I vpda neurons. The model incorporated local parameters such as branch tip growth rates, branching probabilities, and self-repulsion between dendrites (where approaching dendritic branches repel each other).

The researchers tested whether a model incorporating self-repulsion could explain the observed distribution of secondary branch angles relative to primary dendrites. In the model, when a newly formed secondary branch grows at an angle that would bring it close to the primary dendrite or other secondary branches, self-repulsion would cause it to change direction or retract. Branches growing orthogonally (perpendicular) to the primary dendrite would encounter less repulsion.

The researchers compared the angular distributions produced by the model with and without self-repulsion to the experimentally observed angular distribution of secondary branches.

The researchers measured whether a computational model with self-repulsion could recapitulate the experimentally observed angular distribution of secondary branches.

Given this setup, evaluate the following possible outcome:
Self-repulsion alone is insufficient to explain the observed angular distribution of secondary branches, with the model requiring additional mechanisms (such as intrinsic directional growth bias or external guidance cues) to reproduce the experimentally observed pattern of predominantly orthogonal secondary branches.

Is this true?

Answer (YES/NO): NO